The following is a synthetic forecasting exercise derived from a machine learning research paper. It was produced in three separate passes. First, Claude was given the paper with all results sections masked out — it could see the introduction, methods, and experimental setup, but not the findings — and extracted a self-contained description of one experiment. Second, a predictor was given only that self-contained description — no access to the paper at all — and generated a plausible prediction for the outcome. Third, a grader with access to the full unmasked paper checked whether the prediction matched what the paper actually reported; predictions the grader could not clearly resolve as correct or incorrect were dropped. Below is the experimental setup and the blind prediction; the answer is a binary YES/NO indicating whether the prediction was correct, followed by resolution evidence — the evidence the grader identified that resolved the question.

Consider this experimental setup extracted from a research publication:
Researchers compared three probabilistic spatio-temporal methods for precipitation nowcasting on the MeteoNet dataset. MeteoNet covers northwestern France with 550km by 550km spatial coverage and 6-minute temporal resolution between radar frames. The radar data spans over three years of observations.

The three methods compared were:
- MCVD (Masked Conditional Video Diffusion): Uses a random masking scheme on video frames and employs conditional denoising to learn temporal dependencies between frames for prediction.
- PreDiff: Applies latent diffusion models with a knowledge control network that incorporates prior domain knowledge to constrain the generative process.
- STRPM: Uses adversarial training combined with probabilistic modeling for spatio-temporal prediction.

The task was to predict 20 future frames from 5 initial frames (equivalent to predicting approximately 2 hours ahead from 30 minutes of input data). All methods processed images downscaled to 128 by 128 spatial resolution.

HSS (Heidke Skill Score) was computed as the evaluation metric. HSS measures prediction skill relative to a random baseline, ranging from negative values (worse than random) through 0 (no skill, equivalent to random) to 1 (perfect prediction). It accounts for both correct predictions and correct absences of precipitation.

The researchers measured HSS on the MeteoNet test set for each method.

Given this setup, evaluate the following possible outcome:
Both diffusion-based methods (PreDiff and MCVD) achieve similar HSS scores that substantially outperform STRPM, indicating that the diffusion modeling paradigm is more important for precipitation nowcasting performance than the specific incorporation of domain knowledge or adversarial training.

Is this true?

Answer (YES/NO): NO